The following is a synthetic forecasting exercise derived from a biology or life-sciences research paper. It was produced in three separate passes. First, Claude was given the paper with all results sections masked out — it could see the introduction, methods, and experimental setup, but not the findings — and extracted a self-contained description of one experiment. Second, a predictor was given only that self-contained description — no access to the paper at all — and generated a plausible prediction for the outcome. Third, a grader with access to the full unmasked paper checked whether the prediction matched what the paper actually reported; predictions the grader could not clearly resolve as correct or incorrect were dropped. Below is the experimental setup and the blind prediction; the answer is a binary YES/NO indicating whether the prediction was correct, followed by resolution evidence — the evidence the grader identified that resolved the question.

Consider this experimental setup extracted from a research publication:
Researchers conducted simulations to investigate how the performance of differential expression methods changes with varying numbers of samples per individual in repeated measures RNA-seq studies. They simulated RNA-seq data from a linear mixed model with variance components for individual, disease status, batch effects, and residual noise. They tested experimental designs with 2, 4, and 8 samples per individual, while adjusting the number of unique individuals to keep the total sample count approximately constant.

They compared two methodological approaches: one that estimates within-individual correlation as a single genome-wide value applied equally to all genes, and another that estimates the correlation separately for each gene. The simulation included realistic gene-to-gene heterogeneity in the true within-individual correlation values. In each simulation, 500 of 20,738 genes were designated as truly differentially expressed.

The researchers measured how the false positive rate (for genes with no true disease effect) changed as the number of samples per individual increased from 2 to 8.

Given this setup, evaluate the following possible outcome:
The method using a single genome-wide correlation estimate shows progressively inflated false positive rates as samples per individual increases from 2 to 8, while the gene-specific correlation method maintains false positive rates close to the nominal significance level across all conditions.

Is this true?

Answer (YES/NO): NO